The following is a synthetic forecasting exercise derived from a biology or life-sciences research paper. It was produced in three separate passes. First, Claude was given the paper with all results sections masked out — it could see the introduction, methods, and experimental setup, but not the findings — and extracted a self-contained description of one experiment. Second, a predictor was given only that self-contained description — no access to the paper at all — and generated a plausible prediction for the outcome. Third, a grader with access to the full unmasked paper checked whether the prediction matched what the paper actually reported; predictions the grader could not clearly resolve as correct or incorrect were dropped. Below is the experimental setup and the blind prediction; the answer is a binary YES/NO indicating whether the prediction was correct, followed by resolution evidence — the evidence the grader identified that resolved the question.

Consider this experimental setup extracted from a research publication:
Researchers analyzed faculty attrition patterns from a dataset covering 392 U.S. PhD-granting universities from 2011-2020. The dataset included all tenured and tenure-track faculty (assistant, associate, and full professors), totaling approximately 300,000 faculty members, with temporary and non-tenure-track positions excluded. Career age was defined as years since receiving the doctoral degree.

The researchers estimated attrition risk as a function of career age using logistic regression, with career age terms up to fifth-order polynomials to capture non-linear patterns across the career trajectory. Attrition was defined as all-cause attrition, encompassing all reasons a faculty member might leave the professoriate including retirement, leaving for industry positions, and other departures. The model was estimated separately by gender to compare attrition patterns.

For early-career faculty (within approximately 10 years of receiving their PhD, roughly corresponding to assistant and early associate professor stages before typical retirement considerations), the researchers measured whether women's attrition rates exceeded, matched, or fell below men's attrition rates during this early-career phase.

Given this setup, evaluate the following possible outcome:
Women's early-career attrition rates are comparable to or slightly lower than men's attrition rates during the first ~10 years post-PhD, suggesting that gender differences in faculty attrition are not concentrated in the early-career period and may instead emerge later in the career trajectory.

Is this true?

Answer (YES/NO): NO